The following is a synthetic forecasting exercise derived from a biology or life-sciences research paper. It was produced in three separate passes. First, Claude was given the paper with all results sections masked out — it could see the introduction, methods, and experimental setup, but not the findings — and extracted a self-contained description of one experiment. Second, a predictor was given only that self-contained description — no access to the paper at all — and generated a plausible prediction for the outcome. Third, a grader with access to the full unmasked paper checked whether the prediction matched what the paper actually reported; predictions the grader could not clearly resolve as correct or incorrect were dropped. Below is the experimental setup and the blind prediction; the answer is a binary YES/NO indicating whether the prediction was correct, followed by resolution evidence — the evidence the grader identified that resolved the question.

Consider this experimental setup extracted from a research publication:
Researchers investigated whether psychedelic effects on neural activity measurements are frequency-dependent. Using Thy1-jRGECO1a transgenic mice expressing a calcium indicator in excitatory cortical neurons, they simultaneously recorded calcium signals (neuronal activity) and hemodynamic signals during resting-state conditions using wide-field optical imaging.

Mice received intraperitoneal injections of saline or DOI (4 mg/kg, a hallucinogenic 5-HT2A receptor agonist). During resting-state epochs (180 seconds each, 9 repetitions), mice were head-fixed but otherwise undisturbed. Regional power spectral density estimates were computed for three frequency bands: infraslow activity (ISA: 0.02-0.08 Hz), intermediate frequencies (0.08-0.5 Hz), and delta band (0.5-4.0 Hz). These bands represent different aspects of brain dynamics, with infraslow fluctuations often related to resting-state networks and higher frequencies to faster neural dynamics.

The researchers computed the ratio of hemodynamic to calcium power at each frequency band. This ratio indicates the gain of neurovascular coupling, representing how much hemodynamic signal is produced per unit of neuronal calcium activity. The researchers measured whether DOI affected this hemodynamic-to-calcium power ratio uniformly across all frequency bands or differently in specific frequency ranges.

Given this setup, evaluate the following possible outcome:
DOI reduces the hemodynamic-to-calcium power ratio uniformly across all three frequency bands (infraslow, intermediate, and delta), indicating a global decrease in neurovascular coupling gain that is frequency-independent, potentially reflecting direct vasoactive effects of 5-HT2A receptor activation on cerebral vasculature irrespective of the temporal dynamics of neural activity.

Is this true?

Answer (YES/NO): NO